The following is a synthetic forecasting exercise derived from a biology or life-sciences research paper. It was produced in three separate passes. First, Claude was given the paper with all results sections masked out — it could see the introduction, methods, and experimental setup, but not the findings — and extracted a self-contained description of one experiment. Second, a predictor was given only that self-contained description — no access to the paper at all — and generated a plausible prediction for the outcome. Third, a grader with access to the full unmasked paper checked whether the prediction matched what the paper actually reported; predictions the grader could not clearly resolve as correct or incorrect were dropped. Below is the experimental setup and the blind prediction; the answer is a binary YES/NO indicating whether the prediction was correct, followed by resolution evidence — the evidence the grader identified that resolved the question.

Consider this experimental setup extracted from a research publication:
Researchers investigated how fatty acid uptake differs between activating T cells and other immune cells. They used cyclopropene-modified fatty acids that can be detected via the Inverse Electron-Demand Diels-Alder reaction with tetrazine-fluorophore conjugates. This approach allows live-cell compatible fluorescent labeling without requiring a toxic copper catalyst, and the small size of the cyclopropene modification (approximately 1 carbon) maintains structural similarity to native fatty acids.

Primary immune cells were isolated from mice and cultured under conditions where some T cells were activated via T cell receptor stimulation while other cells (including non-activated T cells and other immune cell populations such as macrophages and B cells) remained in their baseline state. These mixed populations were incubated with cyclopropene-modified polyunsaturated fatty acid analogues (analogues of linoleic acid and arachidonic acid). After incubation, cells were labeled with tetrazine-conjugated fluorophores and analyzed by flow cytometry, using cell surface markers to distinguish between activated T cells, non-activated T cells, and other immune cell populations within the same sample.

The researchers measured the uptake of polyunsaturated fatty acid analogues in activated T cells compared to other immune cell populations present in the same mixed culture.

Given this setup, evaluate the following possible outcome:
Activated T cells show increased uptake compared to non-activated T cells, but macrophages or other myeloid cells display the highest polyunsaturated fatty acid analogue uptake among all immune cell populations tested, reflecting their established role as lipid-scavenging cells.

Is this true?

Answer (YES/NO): YES